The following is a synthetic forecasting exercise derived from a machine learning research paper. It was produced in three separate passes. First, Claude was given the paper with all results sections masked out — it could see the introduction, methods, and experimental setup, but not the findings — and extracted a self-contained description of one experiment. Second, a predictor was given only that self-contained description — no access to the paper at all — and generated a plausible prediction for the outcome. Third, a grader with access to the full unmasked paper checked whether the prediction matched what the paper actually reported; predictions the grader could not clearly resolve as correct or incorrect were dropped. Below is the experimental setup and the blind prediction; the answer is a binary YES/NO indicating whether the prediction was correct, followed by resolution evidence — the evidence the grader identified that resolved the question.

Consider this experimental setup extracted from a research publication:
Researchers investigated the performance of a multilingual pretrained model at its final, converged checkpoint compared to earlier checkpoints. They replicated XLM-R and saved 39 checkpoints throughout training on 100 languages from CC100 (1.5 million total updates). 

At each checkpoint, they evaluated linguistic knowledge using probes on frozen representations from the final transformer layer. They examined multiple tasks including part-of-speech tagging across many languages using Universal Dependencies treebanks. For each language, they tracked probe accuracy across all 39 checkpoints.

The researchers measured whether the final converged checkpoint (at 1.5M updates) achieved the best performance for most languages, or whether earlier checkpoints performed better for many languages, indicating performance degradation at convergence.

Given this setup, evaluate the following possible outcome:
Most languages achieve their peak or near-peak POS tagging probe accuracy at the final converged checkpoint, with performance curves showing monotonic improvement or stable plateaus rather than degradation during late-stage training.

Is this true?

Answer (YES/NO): NO